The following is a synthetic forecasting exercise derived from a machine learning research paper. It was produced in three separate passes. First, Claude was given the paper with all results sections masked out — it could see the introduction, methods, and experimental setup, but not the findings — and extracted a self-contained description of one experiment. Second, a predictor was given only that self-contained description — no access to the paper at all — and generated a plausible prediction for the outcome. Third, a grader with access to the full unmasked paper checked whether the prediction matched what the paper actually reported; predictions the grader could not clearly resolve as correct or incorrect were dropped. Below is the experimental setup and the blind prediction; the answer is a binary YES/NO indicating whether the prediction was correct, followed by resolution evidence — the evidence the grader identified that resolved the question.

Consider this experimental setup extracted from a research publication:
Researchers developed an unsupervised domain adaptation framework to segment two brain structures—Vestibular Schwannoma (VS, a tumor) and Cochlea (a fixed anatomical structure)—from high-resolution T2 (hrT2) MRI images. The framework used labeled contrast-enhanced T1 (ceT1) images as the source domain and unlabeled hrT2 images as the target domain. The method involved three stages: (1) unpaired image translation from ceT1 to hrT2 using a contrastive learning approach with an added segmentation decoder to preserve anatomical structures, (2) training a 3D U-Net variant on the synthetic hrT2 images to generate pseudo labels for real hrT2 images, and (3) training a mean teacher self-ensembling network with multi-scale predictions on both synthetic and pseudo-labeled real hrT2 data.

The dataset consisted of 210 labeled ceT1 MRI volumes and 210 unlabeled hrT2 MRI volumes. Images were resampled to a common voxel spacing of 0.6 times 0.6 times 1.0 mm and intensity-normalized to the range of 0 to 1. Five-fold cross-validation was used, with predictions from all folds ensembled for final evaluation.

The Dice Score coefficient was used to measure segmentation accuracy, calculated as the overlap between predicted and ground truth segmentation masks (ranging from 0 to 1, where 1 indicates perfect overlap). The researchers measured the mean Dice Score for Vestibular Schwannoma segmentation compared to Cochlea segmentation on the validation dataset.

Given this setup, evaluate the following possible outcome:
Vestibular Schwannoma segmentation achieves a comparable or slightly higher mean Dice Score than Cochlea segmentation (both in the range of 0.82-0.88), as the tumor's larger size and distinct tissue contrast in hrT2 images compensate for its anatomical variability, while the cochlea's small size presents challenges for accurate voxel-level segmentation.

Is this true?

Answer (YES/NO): NO